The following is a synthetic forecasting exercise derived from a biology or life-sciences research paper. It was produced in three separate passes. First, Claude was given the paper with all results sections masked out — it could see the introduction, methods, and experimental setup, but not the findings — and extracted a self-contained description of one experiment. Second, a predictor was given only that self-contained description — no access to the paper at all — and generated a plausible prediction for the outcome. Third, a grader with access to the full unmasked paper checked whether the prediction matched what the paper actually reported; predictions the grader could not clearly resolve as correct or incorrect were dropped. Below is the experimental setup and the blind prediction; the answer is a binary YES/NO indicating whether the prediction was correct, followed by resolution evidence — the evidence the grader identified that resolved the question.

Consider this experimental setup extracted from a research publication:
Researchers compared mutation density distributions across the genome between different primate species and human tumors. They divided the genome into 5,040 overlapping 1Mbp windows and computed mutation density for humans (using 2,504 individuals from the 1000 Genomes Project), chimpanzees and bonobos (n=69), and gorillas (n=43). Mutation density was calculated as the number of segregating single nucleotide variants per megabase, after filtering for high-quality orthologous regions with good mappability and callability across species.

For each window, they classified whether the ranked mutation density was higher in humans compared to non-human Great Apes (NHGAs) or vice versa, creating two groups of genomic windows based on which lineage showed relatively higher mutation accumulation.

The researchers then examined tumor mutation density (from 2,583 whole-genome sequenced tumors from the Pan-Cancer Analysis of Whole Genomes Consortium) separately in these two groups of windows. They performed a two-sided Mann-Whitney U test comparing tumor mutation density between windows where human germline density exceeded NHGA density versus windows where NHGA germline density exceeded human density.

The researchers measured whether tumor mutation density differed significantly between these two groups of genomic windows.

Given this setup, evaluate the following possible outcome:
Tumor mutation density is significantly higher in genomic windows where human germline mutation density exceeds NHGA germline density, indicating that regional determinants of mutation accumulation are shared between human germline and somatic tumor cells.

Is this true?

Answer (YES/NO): NO